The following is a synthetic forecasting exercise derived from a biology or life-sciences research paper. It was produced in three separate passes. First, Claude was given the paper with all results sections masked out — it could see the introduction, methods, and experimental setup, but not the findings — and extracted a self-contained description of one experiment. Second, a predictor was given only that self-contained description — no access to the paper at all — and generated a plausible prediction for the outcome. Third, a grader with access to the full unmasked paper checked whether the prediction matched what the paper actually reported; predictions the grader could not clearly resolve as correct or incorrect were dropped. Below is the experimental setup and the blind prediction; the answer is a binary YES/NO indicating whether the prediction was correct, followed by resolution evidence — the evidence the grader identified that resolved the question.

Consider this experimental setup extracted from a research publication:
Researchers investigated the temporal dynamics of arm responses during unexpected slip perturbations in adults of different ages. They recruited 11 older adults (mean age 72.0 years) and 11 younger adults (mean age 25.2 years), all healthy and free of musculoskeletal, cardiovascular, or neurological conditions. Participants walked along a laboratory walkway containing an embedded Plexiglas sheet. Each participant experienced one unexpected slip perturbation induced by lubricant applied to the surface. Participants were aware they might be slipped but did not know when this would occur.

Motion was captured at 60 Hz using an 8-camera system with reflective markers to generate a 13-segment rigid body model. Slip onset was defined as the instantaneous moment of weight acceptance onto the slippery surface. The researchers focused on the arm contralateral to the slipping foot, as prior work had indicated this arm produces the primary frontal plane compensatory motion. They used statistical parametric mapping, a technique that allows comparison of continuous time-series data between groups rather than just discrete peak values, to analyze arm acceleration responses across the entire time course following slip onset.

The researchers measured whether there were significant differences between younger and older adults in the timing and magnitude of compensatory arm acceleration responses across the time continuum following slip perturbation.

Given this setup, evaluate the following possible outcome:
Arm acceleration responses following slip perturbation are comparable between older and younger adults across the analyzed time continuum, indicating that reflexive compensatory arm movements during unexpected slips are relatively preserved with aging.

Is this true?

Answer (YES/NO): NO